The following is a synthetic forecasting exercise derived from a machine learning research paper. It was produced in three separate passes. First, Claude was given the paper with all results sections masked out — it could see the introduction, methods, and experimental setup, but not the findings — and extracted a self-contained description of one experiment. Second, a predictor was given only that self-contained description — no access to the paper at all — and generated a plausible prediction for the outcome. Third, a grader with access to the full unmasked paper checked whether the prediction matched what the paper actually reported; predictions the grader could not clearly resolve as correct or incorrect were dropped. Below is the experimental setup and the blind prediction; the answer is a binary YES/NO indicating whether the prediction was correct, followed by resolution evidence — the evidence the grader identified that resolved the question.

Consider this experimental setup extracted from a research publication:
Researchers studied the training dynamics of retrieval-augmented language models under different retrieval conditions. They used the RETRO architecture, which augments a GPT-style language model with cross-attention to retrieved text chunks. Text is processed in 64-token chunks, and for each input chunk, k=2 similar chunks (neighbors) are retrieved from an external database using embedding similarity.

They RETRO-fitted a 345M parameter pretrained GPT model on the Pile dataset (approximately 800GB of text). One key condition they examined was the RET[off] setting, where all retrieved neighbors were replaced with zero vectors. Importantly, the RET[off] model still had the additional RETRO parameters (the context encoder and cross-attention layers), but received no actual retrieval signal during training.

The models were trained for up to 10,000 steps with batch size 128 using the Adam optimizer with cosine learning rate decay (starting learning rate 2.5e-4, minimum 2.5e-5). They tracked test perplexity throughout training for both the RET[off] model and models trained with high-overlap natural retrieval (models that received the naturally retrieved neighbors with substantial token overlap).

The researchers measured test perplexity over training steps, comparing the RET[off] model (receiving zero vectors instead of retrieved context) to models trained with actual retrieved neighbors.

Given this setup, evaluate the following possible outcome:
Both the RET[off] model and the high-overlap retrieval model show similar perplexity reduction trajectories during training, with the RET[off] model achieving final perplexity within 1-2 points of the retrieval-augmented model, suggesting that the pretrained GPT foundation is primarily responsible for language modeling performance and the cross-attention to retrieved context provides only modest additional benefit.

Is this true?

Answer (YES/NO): NO